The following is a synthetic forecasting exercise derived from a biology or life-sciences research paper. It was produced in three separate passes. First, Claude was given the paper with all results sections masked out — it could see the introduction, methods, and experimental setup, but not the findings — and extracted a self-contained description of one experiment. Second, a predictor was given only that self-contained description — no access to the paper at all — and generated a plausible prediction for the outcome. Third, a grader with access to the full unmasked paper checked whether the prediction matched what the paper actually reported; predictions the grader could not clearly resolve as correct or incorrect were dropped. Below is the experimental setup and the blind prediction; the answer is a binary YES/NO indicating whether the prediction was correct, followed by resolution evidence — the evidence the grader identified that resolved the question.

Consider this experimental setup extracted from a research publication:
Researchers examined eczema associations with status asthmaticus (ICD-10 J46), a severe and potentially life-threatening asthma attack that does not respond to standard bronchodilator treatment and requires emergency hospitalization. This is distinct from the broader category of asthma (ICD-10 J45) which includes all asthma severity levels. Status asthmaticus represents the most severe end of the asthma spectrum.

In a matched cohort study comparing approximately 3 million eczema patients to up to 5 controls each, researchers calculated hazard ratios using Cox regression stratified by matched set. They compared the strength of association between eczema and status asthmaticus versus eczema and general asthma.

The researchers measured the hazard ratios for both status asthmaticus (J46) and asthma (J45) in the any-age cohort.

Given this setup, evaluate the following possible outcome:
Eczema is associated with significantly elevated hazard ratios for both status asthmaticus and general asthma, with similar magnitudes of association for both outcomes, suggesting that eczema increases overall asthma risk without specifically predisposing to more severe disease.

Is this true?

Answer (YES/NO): NO